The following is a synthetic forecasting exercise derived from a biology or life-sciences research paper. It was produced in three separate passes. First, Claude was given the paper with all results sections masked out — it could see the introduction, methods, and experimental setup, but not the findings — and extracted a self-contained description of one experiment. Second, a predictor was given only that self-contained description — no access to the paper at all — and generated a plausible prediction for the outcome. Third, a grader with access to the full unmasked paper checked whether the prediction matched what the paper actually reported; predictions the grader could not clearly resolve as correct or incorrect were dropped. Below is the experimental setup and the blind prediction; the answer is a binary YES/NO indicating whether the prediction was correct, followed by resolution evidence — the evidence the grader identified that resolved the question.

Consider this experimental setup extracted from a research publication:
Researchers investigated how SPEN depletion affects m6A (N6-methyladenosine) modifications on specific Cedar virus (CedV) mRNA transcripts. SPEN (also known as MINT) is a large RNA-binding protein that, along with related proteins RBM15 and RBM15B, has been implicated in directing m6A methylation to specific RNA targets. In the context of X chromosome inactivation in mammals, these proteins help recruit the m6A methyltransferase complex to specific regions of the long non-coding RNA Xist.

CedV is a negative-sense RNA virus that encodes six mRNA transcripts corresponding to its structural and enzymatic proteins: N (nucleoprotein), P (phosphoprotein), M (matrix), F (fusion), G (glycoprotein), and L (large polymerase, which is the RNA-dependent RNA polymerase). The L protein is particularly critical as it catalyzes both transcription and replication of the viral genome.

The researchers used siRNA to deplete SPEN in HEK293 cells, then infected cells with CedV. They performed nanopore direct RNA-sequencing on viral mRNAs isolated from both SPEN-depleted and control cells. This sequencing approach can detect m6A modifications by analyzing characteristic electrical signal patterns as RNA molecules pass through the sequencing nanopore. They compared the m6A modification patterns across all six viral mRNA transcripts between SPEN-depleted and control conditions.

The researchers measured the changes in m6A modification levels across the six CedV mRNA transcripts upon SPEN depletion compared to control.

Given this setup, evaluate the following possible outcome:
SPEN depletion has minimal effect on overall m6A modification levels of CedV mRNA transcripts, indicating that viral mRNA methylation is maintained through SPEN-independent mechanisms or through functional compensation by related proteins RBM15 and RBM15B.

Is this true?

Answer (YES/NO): NO